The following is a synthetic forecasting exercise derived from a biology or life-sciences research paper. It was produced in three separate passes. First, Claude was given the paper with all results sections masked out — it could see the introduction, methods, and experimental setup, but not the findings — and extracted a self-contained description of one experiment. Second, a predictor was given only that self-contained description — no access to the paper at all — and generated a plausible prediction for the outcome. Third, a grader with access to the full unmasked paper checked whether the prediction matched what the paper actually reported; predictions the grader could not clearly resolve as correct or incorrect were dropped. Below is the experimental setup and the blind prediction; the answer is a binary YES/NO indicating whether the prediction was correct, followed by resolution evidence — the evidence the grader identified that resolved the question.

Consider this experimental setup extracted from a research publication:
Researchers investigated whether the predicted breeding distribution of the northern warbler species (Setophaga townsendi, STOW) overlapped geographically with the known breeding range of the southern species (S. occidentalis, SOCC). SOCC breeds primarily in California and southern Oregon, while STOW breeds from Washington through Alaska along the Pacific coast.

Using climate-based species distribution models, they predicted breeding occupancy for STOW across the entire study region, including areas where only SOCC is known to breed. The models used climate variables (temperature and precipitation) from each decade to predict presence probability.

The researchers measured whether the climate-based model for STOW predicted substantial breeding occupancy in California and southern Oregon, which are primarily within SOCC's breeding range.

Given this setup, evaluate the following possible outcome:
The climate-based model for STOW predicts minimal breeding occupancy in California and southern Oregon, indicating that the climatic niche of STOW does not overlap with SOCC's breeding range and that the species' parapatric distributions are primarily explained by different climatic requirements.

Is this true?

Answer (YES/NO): NO